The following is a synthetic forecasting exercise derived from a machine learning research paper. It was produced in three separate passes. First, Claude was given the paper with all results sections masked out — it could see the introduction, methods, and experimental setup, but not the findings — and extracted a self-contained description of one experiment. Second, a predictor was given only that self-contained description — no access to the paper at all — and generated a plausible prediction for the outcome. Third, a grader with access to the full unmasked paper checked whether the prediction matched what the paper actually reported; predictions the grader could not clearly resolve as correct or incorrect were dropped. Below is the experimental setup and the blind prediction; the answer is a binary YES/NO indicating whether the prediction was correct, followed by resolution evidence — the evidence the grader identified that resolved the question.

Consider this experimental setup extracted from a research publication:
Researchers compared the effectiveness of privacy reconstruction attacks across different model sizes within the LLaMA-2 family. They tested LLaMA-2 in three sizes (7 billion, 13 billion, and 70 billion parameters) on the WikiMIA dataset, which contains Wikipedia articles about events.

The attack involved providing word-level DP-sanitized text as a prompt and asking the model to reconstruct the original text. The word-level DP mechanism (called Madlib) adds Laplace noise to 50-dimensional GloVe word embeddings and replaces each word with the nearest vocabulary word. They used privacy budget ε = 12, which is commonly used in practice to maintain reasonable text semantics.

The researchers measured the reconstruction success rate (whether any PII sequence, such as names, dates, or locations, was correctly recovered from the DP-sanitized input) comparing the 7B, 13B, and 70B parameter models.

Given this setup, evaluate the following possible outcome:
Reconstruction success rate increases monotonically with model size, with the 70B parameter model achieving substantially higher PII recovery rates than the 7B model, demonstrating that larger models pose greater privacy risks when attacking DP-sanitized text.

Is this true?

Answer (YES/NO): NO